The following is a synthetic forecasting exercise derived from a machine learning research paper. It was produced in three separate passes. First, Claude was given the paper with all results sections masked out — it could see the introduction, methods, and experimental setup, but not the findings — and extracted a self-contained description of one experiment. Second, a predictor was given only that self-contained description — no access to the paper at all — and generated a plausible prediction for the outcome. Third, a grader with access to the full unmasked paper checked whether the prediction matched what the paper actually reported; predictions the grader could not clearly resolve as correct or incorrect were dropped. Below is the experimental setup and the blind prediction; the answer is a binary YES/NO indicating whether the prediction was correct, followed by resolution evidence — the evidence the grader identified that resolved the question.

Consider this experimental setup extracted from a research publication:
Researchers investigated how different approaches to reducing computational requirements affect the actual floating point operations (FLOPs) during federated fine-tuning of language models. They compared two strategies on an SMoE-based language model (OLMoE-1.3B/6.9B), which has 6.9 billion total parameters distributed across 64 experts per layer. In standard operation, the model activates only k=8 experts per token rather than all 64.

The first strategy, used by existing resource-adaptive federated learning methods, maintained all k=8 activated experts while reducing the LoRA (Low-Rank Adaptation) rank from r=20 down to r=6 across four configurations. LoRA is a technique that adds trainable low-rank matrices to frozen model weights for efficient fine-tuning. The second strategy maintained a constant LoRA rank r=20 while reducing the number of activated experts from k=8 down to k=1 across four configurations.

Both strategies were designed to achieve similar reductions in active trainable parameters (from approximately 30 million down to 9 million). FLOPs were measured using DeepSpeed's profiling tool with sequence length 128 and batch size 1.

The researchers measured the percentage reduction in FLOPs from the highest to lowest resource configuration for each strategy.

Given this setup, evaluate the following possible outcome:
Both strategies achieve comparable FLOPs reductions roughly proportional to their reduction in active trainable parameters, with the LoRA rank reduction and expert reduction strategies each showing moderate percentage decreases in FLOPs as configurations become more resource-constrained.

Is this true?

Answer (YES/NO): NO